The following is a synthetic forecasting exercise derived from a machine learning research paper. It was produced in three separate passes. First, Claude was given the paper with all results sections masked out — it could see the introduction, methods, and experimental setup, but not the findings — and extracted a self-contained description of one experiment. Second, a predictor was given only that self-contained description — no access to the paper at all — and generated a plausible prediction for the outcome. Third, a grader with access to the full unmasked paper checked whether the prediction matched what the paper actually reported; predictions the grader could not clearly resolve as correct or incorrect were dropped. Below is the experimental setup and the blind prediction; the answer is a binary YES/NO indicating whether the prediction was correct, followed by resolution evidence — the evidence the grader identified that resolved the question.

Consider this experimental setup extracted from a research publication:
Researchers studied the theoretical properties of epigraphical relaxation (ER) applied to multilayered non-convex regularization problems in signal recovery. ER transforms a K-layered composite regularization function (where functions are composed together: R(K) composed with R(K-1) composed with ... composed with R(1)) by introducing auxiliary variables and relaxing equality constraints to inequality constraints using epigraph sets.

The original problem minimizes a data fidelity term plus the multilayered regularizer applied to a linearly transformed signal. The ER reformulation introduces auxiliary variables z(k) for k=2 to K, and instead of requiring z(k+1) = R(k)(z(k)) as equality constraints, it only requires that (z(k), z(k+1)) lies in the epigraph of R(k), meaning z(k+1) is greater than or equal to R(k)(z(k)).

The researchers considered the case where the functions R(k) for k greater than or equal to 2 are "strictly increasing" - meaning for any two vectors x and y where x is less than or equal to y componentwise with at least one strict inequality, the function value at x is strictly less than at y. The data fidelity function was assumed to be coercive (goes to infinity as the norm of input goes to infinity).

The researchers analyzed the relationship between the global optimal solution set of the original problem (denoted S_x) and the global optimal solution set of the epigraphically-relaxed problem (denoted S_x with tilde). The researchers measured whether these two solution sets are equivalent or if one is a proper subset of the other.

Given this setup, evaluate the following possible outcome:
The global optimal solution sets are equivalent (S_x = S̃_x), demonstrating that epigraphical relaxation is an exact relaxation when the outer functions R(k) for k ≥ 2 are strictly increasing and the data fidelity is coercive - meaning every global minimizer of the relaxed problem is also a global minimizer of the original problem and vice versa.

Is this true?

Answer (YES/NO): YES